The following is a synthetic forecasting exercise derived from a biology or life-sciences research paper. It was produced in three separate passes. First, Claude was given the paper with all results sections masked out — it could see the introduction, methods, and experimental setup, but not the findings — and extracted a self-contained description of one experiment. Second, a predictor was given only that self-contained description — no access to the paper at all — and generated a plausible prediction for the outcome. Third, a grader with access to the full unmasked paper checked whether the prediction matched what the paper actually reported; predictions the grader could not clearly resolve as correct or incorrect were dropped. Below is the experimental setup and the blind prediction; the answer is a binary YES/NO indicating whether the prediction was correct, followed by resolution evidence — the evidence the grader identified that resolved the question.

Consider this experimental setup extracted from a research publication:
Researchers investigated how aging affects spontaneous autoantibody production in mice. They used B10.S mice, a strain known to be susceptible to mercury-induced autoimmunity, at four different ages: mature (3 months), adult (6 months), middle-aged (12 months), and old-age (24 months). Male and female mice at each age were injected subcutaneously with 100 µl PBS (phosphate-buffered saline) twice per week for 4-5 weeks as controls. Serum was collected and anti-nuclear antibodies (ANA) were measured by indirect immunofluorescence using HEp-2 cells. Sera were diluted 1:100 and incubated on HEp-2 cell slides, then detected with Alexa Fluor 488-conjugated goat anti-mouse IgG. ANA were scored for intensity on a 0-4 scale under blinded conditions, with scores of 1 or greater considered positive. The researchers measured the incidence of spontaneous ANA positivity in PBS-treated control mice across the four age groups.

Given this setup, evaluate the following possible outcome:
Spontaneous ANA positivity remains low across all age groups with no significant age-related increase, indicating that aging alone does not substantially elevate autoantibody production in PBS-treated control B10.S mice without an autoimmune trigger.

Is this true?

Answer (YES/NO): NO